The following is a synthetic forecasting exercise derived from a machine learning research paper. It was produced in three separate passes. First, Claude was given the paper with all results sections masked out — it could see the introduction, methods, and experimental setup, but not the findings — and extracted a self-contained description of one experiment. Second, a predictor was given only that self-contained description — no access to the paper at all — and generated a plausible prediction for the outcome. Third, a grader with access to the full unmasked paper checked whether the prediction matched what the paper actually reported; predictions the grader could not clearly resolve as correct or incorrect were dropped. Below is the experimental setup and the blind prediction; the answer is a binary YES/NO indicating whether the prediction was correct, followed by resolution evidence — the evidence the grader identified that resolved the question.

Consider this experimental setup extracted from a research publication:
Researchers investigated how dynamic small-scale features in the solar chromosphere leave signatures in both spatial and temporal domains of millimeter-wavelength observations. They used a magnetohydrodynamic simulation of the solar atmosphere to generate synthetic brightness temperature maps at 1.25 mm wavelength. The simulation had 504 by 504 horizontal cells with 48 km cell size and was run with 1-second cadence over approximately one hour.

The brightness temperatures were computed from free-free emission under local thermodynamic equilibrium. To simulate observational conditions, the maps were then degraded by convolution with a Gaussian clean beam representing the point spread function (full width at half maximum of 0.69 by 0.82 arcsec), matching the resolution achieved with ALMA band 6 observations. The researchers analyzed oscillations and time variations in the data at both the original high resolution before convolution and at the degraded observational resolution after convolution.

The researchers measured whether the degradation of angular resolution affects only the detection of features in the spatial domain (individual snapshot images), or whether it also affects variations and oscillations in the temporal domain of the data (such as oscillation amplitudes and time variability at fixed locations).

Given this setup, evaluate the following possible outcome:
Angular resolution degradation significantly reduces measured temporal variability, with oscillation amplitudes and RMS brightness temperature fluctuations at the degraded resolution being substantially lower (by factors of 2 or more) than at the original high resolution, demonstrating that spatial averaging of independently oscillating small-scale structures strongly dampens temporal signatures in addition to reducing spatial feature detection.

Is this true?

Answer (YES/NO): YES